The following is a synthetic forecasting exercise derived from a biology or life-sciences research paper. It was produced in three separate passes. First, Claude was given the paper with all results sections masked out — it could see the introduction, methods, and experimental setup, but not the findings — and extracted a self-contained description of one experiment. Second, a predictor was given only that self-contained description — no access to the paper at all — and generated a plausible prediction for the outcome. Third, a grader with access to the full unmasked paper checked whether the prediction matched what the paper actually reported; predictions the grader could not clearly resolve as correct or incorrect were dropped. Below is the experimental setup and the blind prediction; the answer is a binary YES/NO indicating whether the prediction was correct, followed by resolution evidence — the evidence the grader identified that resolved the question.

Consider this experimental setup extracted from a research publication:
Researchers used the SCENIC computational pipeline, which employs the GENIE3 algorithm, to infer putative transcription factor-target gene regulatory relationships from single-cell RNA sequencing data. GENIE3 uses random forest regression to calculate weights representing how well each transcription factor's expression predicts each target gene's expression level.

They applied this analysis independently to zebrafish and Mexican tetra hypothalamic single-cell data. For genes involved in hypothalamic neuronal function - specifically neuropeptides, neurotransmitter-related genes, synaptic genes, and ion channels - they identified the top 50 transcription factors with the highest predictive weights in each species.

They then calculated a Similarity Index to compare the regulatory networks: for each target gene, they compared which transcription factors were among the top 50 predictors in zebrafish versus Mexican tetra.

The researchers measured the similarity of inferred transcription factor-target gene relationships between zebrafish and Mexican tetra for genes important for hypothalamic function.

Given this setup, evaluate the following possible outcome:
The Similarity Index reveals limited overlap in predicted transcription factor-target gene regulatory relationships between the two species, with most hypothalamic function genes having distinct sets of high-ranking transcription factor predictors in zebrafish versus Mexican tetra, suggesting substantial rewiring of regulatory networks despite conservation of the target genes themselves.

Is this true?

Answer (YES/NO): YES